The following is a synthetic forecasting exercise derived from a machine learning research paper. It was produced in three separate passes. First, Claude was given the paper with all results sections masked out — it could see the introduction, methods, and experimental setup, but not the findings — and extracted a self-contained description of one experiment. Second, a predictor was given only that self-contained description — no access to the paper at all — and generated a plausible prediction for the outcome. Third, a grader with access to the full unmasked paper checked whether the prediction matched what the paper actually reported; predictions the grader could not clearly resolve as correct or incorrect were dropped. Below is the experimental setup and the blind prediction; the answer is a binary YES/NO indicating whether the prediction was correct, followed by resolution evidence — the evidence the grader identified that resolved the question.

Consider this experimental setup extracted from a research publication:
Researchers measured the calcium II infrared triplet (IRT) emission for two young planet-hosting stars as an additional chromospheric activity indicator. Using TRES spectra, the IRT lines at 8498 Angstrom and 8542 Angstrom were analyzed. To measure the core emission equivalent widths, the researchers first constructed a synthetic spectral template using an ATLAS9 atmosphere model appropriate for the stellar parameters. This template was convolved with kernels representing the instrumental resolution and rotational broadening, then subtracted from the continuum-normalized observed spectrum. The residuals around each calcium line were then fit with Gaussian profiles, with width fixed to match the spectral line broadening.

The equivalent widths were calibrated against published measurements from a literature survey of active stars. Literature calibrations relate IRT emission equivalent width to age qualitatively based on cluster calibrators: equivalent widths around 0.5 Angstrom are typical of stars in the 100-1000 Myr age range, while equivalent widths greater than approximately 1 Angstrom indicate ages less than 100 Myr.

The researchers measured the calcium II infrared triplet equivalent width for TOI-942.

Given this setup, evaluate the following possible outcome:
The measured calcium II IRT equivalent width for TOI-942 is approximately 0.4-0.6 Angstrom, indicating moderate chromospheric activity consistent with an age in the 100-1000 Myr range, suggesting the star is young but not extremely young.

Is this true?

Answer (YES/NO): NO